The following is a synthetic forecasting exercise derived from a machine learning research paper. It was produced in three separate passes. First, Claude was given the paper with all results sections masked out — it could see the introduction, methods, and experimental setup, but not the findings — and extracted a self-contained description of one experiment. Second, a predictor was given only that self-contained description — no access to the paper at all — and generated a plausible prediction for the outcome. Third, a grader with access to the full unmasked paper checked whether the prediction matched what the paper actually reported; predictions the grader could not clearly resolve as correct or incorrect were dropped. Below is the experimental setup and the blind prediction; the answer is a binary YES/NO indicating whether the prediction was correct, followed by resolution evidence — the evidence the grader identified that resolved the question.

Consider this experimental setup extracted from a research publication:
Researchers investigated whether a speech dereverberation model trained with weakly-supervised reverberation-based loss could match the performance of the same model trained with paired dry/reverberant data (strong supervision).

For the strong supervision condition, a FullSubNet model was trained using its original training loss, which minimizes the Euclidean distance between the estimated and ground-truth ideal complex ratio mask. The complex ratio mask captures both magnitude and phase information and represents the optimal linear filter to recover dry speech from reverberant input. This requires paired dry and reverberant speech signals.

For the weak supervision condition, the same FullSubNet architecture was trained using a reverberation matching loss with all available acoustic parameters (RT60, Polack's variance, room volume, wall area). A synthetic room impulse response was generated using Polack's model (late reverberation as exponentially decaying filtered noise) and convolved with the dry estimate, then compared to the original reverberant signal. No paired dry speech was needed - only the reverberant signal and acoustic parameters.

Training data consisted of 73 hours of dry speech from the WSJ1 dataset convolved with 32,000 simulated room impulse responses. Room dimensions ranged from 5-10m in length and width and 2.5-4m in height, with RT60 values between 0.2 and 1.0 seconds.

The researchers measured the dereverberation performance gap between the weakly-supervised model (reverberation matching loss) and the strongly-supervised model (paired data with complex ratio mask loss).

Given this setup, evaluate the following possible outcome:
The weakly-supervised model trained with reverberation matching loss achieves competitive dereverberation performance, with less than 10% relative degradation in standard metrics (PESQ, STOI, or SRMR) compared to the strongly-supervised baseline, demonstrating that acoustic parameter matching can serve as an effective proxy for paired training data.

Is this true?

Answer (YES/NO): NO